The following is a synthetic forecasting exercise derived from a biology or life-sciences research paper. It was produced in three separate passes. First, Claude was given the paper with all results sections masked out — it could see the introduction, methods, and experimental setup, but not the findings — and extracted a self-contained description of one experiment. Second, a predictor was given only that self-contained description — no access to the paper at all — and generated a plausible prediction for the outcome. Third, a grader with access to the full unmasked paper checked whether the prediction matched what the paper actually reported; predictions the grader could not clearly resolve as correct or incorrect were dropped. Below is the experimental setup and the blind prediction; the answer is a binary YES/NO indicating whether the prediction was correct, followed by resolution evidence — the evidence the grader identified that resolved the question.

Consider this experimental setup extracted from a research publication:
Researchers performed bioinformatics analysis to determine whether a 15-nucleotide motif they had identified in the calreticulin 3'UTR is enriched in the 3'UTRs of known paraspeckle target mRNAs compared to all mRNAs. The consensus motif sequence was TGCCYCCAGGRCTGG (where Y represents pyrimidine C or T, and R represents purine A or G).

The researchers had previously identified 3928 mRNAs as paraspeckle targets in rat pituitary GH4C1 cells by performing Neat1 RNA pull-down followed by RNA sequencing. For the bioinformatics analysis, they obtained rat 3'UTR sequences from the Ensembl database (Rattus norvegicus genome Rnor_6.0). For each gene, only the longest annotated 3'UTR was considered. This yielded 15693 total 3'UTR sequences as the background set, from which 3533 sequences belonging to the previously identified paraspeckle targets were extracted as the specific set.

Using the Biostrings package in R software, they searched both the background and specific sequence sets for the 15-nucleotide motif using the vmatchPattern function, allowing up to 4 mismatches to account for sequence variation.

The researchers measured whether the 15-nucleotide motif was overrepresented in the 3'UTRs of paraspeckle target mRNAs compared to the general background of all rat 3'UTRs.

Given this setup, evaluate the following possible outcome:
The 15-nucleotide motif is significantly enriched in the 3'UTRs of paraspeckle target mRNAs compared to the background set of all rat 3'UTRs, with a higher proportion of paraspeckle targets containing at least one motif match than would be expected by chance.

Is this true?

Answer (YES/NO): NO